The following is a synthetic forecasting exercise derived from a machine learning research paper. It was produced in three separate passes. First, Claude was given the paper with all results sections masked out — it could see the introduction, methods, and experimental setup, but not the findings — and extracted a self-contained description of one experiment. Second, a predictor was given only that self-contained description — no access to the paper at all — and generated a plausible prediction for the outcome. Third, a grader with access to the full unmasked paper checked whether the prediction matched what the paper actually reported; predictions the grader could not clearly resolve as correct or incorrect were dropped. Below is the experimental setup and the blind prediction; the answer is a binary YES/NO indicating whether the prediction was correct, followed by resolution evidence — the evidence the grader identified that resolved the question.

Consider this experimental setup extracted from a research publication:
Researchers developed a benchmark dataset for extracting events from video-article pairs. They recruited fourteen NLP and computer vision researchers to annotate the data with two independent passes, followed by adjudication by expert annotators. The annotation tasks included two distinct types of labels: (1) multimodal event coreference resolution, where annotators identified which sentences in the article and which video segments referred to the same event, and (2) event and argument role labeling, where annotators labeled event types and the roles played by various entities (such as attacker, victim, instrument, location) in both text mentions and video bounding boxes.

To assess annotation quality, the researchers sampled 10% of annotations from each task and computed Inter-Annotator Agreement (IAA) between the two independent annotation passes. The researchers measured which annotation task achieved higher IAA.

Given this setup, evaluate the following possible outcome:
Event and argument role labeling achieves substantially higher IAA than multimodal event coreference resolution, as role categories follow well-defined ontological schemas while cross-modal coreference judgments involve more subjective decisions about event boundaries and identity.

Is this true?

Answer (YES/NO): NO